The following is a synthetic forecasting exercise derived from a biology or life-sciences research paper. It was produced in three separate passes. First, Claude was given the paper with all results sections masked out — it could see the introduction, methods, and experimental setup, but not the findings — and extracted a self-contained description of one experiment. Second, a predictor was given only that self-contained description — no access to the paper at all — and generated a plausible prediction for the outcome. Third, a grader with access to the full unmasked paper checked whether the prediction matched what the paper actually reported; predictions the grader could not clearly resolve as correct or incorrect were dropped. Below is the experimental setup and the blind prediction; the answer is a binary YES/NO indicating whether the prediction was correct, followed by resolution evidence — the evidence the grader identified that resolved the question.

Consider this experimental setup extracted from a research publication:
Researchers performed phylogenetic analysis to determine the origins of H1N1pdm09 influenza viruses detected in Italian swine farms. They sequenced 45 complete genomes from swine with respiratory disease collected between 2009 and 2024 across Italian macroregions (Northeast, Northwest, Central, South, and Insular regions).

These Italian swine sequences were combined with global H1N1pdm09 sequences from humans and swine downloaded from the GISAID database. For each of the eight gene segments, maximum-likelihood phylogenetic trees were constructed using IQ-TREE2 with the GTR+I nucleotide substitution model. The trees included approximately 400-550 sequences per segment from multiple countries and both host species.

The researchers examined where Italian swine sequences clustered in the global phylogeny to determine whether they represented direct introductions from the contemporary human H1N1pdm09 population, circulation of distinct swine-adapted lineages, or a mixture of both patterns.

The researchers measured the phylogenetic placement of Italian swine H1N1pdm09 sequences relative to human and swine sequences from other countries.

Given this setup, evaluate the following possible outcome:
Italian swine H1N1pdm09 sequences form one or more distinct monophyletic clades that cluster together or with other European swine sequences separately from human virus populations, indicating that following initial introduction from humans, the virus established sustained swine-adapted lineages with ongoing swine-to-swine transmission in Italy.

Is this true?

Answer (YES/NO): YES